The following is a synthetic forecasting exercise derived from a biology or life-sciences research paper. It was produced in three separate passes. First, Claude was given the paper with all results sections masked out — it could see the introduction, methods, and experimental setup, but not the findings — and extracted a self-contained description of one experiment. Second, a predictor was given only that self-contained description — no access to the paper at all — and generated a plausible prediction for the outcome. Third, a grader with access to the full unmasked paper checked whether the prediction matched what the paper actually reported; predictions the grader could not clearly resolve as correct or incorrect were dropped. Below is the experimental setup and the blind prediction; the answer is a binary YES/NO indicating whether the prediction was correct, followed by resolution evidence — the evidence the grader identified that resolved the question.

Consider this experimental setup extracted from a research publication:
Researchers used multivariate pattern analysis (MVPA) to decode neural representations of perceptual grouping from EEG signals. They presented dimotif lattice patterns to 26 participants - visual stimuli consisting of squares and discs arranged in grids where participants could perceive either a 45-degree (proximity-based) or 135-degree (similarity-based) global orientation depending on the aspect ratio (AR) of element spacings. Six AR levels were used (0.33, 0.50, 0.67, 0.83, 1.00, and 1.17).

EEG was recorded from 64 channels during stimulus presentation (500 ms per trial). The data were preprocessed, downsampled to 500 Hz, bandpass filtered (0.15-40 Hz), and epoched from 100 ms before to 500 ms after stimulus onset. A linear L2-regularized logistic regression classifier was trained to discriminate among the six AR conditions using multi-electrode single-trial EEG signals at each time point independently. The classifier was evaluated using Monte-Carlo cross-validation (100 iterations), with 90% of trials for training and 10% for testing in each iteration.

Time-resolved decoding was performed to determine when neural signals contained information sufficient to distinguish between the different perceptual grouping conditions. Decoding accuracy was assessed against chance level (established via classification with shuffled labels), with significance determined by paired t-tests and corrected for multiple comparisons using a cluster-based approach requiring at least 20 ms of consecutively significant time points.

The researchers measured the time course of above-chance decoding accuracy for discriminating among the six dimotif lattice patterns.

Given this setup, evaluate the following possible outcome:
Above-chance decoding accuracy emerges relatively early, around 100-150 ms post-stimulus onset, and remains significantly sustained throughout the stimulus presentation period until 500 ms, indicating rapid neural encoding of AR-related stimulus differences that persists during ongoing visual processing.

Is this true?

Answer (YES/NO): NO